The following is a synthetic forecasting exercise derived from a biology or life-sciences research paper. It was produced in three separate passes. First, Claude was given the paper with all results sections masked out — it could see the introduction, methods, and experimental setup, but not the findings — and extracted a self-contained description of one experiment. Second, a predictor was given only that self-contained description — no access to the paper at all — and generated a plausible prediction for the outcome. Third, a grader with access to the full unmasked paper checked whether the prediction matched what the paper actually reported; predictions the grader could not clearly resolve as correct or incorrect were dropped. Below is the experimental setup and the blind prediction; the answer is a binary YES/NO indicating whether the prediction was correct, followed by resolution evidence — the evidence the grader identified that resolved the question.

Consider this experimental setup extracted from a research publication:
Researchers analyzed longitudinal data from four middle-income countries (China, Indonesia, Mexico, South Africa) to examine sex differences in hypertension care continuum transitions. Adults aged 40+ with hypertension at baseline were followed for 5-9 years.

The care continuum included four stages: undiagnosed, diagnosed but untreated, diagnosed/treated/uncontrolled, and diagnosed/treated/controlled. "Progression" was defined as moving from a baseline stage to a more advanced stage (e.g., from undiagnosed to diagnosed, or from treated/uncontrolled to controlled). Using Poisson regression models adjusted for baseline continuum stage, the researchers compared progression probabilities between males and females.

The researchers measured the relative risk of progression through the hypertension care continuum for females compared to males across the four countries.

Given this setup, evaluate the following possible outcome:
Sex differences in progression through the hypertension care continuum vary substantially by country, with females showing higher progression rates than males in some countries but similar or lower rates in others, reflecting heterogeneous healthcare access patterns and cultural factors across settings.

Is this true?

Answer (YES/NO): YES